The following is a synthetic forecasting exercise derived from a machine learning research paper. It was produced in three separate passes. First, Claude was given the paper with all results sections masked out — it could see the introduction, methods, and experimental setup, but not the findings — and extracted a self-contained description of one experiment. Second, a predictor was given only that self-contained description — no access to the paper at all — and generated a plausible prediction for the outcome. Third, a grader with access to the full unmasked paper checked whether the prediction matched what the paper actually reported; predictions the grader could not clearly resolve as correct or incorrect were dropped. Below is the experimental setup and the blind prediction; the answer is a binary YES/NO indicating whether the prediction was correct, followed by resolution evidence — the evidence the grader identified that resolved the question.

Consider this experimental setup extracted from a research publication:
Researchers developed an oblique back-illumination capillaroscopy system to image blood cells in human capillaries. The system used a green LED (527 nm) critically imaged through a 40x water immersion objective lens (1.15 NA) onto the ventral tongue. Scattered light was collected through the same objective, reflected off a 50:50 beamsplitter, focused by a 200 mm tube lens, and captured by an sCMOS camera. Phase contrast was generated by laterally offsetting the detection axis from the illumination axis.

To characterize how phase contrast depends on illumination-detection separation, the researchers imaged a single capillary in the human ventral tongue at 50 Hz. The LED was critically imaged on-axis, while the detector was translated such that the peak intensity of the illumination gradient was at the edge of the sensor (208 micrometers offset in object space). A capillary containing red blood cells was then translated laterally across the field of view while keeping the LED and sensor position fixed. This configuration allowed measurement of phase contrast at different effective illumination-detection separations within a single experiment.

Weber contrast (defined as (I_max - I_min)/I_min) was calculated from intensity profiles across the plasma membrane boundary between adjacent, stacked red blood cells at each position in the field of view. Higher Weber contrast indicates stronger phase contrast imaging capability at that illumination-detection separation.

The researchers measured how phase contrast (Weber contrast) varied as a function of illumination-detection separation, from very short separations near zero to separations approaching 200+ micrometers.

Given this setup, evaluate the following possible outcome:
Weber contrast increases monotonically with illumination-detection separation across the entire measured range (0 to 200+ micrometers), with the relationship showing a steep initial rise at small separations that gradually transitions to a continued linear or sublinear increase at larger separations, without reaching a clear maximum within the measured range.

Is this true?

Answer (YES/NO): NO